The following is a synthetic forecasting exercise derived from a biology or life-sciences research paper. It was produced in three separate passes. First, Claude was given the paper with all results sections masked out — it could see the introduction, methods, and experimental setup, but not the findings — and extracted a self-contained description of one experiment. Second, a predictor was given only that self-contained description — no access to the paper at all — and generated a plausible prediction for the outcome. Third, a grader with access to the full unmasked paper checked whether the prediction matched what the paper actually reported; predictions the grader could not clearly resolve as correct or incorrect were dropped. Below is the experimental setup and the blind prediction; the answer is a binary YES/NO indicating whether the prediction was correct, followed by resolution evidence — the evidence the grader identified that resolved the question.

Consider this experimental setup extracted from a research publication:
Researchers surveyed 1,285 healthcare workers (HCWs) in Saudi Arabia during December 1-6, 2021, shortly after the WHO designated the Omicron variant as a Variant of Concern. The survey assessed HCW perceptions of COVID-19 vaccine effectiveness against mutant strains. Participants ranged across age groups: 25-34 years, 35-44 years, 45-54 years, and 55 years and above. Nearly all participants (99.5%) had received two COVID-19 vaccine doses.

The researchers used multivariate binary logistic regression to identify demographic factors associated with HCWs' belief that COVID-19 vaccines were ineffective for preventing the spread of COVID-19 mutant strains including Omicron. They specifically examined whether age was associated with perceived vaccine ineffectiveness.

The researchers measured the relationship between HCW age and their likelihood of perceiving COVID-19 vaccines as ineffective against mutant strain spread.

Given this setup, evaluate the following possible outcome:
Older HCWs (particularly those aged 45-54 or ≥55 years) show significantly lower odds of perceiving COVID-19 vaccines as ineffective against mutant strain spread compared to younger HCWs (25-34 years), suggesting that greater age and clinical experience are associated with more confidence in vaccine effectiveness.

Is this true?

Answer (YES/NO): NO